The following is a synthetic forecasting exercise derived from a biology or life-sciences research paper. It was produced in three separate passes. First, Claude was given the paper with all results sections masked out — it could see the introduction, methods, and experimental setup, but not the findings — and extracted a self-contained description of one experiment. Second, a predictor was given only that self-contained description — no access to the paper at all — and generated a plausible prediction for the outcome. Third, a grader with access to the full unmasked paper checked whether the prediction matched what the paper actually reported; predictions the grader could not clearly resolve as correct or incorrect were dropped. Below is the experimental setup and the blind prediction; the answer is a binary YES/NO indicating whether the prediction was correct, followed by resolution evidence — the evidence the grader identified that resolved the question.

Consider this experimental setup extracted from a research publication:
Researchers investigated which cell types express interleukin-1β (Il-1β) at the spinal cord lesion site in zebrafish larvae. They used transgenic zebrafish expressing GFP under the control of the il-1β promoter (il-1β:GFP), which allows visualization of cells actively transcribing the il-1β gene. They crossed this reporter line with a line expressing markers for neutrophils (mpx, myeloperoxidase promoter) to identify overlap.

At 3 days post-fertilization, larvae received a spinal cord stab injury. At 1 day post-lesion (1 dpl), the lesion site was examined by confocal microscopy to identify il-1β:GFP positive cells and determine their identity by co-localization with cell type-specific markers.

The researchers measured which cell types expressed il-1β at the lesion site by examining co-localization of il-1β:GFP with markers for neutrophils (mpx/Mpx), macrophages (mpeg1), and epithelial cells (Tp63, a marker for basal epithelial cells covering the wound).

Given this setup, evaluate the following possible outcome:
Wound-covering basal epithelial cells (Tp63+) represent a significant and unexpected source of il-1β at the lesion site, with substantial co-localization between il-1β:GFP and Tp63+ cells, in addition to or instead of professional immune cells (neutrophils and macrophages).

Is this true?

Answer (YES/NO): YES